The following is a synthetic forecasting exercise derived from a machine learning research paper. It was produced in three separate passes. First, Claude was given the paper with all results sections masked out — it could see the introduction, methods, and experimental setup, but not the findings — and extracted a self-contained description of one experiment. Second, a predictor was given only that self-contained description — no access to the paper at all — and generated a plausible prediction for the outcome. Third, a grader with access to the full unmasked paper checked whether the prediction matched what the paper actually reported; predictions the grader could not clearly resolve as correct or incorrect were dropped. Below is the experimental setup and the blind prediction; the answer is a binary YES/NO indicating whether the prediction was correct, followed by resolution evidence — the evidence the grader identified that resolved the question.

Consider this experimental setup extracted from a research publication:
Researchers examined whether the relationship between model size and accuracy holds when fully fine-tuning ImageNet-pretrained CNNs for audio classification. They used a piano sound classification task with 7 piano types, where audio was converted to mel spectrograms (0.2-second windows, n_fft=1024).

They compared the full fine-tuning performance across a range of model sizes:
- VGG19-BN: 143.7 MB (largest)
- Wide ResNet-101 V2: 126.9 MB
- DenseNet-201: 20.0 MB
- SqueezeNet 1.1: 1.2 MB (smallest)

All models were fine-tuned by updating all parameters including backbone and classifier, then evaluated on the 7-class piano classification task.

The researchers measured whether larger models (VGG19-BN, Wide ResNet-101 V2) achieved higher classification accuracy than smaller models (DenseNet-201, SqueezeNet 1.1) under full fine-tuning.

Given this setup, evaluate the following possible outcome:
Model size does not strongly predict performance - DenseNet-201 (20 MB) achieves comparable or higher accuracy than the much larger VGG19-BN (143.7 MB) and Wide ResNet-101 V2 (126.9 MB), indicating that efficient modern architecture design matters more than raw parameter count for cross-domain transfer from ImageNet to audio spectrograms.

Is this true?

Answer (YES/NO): NO